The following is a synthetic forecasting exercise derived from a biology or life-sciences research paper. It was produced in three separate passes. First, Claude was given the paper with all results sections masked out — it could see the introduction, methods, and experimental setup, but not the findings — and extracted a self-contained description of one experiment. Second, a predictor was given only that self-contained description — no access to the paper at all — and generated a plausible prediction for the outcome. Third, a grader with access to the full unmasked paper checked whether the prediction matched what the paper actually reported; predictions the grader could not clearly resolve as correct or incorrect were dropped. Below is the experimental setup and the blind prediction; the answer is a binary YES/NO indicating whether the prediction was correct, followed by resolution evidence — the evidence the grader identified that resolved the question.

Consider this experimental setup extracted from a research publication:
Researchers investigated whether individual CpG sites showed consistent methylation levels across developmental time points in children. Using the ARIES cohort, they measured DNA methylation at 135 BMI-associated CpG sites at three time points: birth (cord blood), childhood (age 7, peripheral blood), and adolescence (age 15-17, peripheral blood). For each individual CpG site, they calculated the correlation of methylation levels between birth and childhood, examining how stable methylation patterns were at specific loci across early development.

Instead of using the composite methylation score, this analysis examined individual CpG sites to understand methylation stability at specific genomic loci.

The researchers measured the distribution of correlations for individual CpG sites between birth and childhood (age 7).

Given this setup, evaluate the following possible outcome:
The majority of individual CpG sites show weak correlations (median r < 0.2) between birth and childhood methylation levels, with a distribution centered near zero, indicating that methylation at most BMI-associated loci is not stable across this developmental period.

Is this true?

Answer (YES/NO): YES